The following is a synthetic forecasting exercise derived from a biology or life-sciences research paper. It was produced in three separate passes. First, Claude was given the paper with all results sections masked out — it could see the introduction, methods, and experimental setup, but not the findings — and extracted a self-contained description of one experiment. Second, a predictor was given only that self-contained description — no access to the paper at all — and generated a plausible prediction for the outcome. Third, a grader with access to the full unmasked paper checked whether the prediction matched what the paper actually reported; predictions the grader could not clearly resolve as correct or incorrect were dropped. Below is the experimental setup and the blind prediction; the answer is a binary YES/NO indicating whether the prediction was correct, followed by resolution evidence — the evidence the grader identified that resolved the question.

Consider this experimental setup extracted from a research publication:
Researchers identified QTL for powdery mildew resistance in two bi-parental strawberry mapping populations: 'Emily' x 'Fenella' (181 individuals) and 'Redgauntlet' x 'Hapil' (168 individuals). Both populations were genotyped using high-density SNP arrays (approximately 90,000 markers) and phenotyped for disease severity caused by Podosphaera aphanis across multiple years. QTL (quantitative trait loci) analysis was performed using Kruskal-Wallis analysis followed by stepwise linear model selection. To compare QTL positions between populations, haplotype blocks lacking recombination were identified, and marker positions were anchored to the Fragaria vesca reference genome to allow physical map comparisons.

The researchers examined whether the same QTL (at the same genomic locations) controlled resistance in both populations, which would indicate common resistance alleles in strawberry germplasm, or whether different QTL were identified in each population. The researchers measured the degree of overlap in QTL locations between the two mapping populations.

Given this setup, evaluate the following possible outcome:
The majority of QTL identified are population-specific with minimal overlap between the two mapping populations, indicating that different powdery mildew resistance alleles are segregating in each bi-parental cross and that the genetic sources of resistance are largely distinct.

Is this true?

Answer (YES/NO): YES